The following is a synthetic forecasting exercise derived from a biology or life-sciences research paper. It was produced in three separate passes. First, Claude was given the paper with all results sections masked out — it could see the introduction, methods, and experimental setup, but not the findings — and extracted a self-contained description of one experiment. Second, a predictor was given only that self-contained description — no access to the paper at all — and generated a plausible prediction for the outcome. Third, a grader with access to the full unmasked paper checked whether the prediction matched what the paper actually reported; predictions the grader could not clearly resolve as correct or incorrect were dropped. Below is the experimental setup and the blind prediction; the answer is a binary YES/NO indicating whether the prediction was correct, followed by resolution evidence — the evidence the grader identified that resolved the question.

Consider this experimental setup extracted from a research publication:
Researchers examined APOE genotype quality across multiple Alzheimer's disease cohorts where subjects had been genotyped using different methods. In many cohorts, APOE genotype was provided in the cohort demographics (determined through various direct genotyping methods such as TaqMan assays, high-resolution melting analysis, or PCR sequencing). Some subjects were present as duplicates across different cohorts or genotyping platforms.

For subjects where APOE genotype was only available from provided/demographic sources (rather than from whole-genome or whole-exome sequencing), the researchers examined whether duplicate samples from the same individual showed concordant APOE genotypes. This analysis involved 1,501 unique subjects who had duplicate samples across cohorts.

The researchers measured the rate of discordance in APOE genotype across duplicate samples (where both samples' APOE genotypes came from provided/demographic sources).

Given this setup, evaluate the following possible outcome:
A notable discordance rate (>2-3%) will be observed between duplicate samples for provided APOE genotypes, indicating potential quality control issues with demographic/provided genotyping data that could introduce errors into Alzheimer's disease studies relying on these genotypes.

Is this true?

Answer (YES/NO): YES